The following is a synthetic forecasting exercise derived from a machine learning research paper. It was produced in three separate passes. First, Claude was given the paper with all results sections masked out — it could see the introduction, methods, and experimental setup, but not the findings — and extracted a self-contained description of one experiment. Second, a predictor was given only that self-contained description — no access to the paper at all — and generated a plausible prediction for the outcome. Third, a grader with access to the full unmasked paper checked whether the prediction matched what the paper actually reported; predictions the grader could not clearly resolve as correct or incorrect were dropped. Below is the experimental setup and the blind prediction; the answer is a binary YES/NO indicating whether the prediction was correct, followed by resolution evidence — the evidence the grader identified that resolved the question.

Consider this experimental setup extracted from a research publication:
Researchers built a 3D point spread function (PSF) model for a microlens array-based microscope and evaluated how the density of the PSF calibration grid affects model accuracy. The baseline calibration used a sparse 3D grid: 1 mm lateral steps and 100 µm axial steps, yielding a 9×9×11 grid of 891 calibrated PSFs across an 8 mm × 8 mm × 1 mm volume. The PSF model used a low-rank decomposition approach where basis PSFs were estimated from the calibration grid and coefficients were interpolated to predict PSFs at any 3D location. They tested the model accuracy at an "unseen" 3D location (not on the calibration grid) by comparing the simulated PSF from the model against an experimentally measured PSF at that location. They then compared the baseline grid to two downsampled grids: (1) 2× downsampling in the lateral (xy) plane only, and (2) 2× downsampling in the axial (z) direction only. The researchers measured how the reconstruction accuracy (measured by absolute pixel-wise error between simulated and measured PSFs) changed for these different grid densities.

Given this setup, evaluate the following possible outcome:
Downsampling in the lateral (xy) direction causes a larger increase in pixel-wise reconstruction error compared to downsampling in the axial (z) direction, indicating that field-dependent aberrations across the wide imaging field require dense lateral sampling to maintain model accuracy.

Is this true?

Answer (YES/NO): YES